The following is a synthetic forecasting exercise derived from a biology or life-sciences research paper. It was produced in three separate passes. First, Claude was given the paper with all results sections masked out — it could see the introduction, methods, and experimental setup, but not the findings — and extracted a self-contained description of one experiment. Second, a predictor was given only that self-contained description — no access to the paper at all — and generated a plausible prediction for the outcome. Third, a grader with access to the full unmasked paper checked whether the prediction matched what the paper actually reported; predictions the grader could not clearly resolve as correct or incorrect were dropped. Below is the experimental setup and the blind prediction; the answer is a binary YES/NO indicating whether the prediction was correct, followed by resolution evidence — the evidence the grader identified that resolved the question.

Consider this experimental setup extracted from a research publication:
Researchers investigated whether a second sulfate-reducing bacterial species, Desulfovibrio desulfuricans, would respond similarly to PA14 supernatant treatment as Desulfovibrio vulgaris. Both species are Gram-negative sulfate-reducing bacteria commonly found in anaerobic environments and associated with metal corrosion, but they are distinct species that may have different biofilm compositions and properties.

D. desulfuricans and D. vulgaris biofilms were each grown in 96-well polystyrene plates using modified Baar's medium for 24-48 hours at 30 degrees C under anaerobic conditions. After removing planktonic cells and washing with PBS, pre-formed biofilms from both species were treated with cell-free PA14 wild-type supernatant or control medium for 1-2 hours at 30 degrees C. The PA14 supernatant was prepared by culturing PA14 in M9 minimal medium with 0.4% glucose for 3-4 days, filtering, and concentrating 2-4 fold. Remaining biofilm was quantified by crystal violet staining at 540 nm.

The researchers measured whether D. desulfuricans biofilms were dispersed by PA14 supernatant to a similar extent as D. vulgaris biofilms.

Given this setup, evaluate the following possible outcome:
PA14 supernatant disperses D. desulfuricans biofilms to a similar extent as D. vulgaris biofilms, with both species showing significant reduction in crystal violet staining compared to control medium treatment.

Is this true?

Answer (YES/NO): YES